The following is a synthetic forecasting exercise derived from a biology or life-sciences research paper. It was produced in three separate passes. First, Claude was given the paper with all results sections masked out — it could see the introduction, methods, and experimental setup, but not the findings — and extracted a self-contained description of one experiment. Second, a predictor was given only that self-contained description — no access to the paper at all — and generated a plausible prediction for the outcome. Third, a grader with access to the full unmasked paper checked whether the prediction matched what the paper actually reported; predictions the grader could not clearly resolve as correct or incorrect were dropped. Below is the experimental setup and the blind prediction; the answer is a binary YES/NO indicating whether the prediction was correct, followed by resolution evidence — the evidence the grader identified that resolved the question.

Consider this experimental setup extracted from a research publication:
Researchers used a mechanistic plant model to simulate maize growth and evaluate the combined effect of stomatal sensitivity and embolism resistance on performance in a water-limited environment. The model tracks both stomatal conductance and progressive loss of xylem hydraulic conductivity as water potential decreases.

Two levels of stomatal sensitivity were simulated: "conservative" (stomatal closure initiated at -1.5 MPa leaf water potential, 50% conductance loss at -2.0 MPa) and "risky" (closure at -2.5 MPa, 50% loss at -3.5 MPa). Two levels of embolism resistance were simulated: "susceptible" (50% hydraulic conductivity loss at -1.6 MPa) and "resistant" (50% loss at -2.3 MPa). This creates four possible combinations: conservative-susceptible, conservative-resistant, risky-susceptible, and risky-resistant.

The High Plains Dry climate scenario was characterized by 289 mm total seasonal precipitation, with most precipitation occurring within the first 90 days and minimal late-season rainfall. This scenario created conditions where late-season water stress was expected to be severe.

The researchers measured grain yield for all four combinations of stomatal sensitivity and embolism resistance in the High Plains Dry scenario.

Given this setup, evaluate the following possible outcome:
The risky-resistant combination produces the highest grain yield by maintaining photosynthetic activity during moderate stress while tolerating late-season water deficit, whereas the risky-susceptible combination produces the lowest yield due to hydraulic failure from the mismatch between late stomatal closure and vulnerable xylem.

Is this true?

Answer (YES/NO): NO